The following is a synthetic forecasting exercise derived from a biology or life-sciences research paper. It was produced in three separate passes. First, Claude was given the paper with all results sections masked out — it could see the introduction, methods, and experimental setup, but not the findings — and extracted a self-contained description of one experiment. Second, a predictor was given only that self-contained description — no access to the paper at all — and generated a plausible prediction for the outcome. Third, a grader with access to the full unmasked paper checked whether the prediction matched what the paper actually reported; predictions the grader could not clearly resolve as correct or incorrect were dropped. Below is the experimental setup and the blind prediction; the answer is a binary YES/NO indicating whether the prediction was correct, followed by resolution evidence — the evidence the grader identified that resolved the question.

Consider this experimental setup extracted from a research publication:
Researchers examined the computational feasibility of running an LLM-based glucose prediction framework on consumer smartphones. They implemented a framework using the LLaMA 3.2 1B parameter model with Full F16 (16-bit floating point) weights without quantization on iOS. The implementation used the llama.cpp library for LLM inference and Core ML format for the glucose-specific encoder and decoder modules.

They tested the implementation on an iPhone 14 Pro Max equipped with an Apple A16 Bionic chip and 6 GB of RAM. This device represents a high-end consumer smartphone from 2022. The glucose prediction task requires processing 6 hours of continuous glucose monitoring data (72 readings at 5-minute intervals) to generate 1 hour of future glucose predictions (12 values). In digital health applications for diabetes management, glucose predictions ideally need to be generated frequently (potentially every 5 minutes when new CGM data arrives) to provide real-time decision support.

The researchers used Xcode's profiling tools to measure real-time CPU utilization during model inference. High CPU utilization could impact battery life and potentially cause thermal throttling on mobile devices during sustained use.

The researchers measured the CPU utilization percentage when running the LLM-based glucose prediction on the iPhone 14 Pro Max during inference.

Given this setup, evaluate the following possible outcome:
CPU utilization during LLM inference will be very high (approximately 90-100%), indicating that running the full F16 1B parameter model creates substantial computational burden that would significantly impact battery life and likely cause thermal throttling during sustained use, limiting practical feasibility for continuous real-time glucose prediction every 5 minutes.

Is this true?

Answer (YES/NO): NO